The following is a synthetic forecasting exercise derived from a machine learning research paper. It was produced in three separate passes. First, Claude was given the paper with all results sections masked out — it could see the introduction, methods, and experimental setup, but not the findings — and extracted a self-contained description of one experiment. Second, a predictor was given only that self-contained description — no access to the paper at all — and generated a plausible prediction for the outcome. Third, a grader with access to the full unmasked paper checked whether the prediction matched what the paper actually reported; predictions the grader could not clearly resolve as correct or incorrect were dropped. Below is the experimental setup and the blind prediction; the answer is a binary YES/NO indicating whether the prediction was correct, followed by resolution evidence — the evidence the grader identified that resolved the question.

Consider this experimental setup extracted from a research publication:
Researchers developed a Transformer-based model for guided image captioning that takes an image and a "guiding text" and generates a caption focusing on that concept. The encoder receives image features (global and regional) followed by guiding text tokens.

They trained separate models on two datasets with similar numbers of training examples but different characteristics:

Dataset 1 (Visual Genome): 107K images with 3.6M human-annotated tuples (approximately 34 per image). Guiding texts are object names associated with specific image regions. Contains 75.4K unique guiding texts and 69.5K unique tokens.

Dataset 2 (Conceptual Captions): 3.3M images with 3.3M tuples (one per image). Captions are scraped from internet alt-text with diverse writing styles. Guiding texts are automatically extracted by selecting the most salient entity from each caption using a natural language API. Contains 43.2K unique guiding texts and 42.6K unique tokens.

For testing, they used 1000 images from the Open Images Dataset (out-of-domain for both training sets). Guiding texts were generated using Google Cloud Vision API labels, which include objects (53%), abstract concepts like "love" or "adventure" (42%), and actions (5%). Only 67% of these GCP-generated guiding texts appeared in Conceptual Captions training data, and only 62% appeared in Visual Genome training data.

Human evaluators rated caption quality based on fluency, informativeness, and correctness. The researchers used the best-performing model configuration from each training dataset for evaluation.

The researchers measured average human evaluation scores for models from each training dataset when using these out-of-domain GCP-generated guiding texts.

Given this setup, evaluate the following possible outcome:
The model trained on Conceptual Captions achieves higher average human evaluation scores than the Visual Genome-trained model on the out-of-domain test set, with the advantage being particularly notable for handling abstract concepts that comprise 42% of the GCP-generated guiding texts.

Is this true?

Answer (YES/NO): NO